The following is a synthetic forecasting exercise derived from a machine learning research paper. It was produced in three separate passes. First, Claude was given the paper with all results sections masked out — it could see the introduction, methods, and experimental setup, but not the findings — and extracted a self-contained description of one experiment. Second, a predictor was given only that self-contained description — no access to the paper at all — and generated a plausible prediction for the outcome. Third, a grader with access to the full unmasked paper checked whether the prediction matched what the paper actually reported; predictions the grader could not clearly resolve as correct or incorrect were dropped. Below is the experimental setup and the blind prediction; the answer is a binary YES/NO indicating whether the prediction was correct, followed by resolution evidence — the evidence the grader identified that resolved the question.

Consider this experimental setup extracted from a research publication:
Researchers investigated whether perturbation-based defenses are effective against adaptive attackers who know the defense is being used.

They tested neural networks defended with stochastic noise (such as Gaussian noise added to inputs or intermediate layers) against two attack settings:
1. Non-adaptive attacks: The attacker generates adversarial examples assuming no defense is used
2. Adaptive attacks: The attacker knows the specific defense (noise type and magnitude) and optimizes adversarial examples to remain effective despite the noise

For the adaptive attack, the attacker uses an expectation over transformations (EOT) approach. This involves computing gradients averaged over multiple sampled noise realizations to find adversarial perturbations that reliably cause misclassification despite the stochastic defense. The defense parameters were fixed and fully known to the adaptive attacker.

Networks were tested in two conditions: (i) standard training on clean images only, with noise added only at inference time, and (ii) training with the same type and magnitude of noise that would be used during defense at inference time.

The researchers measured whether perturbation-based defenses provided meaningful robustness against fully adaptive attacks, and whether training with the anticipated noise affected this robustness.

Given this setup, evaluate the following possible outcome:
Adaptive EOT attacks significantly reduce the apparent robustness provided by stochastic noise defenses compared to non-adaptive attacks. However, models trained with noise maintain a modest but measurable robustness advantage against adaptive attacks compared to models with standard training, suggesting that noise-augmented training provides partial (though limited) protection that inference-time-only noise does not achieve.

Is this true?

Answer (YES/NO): YES